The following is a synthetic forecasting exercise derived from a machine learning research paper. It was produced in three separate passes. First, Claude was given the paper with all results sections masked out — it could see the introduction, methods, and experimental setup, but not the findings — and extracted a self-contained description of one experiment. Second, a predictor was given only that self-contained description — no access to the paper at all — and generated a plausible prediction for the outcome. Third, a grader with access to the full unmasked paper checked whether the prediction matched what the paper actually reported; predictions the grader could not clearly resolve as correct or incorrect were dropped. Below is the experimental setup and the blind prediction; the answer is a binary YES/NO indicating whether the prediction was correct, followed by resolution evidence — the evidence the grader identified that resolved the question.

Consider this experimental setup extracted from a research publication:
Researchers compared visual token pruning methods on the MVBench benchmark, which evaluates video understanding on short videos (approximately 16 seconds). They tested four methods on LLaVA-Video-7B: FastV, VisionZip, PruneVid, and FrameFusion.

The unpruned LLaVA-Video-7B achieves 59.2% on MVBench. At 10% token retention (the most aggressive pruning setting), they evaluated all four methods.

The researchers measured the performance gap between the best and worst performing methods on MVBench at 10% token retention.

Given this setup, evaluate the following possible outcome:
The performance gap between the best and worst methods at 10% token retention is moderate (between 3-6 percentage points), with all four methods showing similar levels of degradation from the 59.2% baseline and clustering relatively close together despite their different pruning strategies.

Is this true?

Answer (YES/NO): NO